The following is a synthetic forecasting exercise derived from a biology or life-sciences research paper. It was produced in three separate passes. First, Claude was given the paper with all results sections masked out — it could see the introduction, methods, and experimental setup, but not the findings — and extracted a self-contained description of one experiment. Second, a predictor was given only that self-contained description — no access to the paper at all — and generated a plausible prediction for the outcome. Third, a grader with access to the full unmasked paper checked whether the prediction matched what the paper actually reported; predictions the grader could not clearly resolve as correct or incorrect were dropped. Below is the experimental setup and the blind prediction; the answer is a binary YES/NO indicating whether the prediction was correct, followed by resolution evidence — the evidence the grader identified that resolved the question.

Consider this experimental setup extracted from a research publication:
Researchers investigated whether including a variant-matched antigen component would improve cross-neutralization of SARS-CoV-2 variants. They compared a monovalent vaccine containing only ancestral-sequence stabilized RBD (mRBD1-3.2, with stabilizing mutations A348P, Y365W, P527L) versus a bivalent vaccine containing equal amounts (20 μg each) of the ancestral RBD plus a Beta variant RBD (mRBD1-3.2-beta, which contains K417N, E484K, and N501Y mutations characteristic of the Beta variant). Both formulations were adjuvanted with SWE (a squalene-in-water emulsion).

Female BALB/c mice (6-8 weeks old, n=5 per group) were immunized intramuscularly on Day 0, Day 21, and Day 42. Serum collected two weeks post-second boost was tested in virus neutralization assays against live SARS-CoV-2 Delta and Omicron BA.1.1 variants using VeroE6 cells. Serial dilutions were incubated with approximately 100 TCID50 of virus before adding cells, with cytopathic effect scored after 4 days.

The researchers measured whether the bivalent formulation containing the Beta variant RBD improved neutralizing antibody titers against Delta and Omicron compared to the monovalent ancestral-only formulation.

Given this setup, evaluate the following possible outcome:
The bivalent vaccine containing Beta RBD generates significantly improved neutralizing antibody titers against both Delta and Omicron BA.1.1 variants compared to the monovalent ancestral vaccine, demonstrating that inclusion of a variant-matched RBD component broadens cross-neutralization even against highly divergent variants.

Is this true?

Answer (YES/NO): NO